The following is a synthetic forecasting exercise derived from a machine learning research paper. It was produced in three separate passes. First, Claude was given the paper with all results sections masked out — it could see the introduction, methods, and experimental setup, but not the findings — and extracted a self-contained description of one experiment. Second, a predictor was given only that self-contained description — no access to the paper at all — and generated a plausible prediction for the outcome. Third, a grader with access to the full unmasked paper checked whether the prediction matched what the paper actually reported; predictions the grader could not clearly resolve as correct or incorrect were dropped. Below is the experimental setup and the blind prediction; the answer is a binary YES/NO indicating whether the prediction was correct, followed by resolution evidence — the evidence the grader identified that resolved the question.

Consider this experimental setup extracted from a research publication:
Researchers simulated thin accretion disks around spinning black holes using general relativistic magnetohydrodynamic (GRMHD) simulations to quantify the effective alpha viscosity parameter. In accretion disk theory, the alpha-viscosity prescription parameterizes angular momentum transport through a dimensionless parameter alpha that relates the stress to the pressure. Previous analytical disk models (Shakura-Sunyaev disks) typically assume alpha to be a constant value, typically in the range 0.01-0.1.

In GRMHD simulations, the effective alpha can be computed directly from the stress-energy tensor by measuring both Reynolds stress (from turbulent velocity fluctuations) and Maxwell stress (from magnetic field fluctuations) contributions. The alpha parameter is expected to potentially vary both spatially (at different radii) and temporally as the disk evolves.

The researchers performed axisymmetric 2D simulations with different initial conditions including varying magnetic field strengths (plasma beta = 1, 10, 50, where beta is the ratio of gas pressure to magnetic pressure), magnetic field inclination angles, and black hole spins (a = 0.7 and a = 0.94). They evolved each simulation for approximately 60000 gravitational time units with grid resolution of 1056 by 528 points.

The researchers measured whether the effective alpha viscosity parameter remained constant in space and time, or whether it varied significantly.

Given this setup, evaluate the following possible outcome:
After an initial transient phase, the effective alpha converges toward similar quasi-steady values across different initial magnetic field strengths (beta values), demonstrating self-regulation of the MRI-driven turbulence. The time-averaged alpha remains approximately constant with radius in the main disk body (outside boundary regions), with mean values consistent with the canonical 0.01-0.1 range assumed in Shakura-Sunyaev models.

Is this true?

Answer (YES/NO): NO